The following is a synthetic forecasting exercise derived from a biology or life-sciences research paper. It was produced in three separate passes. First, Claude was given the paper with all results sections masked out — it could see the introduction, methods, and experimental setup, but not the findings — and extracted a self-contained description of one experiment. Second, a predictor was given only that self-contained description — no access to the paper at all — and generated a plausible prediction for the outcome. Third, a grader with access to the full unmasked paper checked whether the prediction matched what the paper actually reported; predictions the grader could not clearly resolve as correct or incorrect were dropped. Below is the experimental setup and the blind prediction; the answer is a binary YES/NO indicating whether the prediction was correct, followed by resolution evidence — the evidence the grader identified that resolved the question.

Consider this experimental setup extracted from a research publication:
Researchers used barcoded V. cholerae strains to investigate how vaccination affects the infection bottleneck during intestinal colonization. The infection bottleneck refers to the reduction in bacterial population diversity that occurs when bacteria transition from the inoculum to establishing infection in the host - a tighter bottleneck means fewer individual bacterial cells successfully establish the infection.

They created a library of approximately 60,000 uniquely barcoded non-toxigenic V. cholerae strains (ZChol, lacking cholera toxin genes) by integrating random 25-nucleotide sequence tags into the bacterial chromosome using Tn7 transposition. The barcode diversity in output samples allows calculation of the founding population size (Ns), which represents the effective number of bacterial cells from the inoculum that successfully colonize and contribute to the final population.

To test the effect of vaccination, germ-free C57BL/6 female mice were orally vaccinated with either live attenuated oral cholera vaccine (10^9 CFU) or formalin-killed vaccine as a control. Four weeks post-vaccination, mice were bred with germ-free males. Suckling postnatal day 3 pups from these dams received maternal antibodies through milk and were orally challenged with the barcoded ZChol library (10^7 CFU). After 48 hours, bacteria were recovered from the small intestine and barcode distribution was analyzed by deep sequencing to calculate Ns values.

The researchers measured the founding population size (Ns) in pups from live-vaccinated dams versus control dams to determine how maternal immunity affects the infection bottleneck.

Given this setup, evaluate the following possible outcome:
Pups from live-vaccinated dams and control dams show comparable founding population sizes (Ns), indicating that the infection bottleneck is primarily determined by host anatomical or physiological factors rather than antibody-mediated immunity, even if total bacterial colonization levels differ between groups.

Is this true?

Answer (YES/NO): NO